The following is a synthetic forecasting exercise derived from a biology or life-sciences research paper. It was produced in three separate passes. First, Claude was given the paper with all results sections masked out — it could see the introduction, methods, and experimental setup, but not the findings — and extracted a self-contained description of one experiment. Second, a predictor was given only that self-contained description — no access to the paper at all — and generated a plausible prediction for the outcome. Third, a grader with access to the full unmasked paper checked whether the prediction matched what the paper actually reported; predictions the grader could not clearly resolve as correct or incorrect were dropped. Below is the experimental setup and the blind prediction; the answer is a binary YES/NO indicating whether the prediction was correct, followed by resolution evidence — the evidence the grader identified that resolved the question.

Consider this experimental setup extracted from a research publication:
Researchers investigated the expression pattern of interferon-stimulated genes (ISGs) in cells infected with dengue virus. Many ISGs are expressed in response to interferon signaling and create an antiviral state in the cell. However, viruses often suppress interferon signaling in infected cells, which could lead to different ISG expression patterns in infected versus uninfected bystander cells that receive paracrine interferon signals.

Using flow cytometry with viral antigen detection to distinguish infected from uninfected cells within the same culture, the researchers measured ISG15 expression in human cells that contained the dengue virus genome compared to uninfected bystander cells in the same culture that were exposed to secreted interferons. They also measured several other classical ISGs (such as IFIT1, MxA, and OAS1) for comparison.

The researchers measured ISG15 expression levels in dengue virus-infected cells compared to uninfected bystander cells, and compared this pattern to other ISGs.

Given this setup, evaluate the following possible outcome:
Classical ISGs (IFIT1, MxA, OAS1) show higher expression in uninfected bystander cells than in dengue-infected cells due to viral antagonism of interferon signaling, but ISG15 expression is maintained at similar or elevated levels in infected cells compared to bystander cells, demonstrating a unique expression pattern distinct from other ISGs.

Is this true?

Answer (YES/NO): YES